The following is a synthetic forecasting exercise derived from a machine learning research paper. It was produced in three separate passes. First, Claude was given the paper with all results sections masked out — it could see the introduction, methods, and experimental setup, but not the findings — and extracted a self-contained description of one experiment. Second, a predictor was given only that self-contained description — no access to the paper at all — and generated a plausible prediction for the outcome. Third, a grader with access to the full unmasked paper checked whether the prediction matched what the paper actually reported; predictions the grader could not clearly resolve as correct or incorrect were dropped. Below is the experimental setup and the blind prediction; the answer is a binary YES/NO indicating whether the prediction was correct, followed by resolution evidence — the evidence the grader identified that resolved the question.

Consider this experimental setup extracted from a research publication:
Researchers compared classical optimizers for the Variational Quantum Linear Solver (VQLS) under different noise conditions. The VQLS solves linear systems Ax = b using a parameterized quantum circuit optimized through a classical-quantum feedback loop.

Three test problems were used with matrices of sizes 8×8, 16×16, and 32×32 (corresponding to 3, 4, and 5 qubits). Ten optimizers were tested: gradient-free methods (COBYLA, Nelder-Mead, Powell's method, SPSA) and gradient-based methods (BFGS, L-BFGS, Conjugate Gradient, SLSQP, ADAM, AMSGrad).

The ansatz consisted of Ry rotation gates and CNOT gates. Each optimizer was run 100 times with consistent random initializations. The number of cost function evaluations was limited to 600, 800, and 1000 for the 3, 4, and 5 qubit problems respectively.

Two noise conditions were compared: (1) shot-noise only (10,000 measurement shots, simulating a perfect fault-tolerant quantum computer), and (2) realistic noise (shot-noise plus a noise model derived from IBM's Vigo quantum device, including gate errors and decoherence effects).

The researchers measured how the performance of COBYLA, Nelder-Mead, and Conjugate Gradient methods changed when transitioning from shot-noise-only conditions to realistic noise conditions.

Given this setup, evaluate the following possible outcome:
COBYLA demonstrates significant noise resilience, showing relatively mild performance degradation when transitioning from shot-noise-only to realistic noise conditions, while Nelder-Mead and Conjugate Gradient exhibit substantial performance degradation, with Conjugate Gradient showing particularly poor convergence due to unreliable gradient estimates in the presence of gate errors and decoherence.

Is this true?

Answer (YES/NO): NO